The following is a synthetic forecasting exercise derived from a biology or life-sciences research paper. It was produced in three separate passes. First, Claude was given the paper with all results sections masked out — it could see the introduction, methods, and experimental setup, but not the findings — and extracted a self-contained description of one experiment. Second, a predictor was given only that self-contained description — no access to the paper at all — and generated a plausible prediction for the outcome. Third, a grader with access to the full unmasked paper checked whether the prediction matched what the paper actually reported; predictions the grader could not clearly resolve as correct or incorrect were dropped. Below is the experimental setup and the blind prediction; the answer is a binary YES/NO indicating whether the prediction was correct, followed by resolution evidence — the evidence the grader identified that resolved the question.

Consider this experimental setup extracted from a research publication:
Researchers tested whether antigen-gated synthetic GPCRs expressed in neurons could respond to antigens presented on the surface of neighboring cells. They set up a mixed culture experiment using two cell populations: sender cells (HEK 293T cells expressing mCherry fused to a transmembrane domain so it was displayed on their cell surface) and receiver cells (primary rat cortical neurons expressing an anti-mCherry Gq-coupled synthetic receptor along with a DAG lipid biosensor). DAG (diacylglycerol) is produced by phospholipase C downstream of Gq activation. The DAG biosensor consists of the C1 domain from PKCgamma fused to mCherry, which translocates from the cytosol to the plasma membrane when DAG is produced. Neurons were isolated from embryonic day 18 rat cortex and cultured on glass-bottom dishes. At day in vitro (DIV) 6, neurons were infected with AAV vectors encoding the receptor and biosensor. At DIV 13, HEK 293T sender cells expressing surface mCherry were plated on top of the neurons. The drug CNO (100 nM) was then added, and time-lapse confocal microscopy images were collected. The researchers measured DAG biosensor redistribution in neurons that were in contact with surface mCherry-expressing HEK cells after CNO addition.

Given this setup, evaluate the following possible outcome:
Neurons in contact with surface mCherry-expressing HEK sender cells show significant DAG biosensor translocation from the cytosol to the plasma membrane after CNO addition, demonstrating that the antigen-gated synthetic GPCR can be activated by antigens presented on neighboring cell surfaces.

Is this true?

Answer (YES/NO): YES